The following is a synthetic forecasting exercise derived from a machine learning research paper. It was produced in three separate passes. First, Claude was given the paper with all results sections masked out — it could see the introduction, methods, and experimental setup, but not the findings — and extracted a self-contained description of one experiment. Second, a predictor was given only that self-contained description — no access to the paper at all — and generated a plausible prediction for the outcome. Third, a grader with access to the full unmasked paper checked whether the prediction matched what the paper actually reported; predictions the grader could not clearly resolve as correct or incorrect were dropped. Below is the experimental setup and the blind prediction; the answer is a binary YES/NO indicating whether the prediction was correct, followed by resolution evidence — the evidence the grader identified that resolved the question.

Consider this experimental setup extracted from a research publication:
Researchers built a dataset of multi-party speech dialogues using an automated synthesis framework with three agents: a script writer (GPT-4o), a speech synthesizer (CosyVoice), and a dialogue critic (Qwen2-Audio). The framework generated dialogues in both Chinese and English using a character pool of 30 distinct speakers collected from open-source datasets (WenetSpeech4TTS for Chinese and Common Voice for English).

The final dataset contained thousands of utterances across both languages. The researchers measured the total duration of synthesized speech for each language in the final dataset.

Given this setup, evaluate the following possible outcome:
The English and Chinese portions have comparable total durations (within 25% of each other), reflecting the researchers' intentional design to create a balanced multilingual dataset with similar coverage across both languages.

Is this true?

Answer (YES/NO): NO